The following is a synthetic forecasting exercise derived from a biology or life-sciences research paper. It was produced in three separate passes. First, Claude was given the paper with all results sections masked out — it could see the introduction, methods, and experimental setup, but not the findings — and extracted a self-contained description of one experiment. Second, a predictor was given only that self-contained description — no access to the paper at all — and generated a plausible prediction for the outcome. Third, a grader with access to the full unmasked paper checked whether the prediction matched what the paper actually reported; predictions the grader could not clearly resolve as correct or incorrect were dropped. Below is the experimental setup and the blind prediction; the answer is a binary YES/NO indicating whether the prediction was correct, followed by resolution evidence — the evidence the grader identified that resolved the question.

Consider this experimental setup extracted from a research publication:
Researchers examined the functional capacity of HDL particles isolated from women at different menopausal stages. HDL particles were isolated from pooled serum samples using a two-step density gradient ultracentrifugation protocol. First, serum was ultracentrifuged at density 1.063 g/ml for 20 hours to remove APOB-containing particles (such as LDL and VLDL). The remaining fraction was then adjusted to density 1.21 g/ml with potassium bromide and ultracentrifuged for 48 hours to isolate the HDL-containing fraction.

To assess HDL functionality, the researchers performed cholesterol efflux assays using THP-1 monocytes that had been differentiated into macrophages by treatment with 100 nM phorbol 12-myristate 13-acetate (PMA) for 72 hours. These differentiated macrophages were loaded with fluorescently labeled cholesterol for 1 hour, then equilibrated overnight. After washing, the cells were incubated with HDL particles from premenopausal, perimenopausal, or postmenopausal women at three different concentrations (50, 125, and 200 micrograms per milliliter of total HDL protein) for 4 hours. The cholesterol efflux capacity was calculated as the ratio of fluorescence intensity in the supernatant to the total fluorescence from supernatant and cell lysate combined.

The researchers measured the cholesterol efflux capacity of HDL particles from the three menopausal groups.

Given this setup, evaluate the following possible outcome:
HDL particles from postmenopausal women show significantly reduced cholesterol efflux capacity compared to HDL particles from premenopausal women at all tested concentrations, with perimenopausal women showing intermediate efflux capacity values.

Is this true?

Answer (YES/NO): NO